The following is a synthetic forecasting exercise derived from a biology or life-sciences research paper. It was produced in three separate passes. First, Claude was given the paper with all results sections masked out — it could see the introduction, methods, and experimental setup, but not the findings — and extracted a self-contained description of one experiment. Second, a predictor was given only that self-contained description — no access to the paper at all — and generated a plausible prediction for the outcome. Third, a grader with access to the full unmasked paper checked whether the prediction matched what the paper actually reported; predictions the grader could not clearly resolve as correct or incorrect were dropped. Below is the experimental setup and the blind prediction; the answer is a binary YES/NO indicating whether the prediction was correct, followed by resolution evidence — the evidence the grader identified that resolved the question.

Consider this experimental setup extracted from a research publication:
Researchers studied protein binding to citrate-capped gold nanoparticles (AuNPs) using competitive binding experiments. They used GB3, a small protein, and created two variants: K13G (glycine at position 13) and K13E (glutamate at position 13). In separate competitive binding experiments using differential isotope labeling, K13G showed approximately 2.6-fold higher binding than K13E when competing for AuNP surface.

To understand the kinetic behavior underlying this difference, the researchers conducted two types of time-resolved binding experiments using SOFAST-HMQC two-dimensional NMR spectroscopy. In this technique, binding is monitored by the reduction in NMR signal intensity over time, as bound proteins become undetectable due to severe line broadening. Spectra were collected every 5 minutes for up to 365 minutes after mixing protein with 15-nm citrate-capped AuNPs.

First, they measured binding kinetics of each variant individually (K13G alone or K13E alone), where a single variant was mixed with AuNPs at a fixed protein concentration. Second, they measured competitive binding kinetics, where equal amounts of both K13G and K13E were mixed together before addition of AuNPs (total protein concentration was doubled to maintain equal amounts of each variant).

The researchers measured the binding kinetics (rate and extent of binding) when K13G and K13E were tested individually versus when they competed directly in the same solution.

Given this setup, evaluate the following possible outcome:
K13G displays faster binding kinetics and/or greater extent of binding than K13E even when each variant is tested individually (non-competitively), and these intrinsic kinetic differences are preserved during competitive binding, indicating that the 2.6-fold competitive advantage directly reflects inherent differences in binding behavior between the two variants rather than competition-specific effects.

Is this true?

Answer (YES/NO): NO